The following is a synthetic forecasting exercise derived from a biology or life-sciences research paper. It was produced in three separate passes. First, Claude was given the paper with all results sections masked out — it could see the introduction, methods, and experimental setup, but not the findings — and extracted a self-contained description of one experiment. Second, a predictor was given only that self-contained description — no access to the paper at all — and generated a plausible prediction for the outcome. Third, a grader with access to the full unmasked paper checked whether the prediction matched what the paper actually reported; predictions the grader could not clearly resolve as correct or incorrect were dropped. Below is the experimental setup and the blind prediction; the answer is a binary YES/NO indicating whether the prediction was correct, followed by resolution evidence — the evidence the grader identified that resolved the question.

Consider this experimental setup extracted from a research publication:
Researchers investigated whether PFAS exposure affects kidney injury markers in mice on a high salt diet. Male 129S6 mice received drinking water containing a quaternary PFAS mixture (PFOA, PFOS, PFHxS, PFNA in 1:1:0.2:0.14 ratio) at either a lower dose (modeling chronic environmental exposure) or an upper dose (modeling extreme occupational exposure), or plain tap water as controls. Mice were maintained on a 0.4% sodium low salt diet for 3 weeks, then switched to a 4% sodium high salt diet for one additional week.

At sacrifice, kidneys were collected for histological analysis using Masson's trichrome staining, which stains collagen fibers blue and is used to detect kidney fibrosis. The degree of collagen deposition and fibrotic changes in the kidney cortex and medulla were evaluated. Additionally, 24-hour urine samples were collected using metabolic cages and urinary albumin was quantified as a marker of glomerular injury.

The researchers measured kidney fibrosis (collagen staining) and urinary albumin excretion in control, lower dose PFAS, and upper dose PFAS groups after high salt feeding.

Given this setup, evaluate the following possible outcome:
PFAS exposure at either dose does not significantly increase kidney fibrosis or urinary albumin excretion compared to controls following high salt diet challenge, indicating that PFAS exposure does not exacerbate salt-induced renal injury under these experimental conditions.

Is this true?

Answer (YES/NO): NO